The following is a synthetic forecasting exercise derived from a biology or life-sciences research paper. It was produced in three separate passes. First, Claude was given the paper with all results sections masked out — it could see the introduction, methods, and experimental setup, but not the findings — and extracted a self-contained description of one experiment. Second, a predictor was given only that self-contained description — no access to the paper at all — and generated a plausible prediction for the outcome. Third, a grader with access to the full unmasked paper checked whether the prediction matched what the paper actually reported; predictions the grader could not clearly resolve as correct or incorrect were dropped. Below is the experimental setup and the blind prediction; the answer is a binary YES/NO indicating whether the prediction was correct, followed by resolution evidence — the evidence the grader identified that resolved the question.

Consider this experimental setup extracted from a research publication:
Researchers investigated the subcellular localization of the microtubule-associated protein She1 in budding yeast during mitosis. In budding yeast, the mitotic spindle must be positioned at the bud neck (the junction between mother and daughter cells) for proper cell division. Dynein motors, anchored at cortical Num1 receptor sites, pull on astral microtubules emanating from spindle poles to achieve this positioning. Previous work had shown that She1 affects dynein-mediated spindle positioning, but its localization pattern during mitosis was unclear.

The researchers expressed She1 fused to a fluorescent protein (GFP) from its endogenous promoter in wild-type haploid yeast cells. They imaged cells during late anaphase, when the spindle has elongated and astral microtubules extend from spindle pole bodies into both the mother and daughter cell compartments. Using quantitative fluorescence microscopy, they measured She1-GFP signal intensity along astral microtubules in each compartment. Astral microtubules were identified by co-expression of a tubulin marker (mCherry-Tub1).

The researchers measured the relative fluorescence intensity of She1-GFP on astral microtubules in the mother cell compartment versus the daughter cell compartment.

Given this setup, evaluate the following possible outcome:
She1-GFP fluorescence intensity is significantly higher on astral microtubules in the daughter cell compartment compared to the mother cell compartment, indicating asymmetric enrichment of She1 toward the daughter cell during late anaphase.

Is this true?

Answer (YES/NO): NO